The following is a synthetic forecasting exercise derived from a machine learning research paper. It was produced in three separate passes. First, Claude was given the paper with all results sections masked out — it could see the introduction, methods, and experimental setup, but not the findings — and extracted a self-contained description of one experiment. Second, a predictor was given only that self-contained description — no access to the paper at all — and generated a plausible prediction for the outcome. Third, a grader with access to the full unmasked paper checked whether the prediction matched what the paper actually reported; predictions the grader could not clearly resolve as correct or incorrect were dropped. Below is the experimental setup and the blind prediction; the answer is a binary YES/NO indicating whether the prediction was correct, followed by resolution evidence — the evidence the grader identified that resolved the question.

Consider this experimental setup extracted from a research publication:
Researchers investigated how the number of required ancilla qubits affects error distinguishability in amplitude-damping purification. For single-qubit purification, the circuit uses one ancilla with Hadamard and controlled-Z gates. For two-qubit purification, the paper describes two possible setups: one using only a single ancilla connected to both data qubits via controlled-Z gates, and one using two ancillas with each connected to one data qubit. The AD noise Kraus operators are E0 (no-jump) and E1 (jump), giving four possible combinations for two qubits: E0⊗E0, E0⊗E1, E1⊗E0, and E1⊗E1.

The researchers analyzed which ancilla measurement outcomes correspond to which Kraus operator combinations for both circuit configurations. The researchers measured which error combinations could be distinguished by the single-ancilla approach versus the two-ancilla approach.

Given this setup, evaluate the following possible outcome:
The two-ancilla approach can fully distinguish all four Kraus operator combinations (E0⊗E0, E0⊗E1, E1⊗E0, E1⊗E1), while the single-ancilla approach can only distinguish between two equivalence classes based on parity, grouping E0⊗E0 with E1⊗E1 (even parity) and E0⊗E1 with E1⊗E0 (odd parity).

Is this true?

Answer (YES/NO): YES